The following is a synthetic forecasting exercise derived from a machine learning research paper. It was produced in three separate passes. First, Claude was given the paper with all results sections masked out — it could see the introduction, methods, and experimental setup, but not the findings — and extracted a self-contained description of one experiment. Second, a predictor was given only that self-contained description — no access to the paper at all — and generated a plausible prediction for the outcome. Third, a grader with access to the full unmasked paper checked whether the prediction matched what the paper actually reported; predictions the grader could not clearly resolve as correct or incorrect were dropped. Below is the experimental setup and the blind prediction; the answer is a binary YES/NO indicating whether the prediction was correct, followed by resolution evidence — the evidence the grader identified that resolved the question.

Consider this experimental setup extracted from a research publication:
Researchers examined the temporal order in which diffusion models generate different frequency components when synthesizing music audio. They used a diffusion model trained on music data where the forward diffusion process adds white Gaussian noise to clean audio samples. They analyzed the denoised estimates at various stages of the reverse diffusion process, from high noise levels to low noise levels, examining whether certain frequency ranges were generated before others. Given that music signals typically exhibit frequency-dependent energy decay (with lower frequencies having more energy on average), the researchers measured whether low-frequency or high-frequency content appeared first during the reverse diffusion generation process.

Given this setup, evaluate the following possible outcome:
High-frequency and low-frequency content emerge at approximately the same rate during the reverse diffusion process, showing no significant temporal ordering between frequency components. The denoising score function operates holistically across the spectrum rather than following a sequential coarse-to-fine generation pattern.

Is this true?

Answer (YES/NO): NO